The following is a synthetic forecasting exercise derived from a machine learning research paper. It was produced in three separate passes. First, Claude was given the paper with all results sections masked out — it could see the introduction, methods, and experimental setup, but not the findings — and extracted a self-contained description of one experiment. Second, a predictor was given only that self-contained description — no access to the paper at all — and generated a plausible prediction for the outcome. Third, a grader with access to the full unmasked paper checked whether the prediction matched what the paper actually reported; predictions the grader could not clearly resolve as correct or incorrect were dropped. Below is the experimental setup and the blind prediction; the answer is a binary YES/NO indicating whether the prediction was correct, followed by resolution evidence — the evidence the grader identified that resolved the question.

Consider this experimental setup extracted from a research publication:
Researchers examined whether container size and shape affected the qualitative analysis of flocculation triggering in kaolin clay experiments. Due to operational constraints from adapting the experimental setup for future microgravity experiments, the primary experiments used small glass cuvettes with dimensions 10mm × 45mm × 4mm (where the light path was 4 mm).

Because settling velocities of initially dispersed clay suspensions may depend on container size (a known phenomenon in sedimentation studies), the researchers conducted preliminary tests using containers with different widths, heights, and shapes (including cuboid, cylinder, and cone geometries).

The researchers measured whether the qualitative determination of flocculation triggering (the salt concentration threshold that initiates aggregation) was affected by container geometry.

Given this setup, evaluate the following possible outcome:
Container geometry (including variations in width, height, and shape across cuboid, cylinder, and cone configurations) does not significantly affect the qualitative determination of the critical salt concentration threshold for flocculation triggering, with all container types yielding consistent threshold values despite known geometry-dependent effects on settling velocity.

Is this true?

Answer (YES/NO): YES